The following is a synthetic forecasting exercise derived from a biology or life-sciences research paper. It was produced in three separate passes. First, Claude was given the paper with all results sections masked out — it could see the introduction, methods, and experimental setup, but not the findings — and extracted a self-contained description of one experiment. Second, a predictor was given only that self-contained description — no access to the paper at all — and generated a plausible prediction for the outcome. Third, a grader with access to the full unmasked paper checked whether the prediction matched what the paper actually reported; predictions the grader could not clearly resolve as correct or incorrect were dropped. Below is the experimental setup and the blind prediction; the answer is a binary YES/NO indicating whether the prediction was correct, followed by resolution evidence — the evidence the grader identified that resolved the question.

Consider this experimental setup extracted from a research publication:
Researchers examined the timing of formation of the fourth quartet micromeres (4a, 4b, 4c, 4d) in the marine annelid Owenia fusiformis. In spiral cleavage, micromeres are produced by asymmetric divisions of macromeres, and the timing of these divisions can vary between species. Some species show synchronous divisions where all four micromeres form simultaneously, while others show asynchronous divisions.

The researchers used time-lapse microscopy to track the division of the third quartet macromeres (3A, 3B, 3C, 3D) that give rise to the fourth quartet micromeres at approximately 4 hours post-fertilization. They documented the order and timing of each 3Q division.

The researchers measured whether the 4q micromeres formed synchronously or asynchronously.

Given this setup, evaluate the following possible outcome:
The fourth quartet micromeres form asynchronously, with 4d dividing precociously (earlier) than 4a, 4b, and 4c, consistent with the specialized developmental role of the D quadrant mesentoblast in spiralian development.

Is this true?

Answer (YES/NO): NO